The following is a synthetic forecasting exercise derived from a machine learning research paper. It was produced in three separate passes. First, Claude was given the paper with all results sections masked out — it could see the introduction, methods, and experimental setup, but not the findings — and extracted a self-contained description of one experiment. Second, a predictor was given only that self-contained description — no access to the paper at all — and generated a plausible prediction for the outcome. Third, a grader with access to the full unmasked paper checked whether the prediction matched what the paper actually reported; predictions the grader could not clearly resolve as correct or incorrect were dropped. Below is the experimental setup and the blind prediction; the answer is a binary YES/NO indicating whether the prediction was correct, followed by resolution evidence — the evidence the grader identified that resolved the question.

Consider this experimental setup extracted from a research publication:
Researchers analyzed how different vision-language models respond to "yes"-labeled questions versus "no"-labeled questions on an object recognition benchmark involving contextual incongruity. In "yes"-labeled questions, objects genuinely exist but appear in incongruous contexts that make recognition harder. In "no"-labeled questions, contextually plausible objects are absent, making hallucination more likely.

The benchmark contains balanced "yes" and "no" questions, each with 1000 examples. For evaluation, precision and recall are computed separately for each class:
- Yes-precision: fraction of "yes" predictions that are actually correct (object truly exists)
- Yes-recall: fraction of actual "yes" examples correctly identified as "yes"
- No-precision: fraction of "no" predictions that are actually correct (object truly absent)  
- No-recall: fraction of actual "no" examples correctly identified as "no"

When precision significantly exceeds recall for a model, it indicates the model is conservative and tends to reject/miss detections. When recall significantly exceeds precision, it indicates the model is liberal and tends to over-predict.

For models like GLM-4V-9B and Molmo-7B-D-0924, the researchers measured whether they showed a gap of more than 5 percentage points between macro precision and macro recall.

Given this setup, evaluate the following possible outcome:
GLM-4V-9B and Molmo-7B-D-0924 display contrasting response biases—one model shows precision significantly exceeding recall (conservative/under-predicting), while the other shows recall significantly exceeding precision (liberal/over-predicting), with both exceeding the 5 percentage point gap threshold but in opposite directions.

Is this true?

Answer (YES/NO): NO